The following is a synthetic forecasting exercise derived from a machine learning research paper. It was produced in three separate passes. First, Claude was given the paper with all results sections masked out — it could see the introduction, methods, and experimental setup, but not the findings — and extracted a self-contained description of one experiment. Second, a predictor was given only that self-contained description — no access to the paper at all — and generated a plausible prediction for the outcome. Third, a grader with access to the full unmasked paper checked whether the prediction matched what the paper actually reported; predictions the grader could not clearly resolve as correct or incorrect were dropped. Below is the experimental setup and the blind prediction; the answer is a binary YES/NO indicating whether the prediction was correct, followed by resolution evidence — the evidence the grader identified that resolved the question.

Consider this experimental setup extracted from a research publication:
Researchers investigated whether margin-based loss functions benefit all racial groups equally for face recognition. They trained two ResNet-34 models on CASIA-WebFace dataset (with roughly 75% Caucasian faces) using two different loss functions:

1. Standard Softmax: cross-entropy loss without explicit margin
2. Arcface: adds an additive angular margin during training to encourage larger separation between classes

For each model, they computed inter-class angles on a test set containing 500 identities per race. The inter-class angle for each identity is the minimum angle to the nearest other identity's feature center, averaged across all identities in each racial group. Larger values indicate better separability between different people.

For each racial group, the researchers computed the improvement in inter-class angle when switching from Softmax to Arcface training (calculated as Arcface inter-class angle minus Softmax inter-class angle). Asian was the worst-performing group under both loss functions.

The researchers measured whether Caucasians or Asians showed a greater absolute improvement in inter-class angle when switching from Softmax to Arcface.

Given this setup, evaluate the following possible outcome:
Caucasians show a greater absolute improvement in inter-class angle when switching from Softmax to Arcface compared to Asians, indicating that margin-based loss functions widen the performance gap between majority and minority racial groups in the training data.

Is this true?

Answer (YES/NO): NO